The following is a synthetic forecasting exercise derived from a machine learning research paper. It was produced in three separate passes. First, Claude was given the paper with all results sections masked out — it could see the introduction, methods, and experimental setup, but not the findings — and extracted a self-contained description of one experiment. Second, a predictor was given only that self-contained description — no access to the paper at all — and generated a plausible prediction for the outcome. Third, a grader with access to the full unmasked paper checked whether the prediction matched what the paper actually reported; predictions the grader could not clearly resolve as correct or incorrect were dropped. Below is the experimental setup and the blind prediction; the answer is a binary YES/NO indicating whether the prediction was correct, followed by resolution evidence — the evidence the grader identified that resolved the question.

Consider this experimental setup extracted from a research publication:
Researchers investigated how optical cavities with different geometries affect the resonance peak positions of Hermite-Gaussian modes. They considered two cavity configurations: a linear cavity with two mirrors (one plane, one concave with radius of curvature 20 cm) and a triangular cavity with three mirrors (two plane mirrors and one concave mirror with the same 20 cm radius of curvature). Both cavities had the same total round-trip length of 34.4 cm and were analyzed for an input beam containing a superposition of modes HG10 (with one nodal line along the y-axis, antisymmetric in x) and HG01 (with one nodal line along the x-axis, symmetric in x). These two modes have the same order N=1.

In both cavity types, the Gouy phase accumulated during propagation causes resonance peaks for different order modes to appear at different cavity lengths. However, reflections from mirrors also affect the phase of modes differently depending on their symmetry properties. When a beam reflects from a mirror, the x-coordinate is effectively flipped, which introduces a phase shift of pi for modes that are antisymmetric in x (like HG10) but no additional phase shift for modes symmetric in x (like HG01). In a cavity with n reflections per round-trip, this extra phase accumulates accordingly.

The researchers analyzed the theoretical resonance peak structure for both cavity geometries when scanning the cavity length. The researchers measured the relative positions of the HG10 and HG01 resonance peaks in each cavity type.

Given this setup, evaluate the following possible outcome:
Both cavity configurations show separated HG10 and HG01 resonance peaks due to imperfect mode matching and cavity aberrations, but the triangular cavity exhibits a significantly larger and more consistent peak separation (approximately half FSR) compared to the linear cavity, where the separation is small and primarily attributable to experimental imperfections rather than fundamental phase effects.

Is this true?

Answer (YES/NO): NO